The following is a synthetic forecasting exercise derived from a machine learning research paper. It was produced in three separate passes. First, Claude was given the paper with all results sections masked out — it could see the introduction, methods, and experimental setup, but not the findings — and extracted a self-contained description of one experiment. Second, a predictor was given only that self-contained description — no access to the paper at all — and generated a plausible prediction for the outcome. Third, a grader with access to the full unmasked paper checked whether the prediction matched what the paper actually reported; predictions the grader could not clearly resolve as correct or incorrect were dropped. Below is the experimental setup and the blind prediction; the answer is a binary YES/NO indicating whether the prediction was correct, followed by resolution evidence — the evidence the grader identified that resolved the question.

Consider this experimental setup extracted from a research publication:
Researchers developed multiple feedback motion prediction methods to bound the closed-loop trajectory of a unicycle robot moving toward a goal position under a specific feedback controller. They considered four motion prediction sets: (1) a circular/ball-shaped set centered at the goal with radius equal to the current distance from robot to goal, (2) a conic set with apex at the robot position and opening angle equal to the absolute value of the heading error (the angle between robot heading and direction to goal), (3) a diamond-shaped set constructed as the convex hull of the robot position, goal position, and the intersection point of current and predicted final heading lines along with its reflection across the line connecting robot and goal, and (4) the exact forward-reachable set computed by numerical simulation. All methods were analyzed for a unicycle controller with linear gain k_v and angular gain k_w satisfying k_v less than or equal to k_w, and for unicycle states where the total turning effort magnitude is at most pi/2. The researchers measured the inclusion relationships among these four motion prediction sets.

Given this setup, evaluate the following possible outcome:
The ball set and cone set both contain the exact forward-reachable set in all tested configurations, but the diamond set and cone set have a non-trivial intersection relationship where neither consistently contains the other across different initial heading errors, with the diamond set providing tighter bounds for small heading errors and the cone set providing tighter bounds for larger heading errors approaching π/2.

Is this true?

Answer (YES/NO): NO